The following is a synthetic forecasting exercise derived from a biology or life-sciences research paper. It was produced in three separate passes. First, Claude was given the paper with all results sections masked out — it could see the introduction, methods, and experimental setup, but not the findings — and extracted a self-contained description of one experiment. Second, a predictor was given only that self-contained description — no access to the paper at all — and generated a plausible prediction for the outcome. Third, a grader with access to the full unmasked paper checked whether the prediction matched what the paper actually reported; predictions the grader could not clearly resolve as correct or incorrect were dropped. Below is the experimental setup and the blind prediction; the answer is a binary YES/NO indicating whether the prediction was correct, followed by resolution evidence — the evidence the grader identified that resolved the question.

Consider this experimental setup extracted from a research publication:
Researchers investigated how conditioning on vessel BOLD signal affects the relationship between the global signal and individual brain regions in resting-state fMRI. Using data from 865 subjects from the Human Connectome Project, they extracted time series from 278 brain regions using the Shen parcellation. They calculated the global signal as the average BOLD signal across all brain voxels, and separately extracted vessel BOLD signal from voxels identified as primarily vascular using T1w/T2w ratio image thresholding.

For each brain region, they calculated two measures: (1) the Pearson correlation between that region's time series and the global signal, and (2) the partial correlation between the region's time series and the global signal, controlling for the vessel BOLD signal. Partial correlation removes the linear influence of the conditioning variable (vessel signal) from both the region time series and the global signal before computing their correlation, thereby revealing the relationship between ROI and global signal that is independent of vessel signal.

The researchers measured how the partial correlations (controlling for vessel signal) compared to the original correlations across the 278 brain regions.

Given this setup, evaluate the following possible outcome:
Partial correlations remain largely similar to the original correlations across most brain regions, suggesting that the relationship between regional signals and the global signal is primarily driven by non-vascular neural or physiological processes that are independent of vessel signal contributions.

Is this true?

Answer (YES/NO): NO